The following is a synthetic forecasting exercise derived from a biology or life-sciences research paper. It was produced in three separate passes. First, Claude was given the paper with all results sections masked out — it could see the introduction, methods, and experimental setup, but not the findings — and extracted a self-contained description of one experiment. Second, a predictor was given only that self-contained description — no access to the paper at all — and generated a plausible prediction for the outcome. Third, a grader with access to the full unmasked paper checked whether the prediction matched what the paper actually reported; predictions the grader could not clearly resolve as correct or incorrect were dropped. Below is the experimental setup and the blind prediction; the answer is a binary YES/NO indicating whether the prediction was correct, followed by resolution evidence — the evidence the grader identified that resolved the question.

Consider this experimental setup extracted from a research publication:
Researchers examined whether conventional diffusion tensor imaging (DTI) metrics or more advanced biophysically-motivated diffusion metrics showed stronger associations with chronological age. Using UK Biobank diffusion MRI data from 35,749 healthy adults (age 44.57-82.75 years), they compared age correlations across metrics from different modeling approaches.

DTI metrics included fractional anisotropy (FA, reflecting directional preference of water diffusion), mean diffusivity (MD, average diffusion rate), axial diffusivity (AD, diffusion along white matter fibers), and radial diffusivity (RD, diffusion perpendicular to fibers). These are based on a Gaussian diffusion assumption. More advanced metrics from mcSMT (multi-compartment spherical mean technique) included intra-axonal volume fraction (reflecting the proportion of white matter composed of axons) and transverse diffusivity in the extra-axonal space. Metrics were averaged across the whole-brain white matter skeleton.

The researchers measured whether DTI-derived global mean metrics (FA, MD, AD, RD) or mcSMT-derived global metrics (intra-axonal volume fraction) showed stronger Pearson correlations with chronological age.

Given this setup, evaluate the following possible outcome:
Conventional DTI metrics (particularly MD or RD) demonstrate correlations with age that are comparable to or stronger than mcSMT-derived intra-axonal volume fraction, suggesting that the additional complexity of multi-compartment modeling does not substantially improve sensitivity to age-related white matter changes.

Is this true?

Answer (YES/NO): YES